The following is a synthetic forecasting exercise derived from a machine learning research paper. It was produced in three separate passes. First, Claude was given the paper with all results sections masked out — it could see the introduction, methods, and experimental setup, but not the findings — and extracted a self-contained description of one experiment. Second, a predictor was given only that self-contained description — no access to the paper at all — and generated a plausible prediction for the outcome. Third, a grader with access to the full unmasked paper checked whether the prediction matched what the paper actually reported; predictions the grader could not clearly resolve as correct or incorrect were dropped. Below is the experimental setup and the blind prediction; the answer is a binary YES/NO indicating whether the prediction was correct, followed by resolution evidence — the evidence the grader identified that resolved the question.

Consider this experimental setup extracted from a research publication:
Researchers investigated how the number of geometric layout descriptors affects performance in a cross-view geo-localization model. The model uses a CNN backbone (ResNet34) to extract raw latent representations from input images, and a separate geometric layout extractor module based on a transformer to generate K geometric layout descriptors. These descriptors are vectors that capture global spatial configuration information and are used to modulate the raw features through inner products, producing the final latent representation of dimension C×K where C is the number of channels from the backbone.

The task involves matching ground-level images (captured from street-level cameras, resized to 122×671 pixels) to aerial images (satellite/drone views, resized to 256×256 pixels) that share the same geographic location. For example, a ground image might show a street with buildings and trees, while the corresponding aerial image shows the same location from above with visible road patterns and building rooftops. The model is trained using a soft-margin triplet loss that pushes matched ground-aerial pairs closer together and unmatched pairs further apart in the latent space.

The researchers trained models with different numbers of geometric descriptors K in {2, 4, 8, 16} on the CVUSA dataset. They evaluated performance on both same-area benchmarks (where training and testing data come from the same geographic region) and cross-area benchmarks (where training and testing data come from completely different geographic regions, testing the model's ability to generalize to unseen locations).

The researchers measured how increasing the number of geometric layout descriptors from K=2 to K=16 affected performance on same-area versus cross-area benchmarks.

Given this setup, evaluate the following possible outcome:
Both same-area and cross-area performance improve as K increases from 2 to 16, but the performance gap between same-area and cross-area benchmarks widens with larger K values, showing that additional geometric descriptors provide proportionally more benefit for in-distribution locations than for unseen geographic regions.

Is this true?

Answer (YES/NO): NO